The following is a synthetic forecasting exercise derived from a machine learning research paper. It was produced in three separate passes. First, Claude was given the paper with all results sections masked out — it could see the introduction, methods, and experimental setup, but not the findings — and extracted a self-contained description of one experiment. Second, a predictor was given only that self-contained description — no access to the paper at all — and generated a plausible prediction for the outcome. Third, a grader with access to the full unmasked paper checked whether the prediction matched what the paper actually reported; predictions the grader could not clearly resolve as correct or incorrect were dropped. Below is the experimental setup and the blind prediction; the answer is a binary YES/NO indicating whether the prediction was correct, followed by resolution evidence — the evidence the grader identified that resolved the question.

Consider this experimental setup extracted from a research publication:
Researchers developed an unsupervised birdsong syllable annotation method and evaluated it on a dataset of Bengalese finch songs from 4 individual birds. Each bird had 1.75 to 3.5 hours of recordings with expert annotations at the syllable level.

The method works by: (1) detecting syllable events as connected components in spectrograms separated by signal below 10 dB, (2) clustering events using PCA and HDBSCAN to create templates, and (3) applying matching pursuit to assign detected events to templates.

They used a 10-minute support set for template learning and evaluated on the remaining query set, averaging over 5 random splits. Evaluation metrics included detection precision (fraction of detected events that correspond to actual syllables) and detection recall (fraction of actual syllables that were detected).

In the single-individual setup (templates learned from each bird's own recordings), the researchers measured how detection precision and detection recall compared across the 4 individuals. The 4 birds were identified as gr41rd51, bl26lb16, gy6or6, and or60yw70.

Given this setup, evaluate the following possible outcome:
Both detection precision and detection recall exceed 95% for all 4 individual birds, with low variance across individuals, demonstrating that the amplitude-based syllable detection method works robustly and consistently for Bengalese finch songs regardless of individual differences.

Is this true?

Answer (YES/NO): NO